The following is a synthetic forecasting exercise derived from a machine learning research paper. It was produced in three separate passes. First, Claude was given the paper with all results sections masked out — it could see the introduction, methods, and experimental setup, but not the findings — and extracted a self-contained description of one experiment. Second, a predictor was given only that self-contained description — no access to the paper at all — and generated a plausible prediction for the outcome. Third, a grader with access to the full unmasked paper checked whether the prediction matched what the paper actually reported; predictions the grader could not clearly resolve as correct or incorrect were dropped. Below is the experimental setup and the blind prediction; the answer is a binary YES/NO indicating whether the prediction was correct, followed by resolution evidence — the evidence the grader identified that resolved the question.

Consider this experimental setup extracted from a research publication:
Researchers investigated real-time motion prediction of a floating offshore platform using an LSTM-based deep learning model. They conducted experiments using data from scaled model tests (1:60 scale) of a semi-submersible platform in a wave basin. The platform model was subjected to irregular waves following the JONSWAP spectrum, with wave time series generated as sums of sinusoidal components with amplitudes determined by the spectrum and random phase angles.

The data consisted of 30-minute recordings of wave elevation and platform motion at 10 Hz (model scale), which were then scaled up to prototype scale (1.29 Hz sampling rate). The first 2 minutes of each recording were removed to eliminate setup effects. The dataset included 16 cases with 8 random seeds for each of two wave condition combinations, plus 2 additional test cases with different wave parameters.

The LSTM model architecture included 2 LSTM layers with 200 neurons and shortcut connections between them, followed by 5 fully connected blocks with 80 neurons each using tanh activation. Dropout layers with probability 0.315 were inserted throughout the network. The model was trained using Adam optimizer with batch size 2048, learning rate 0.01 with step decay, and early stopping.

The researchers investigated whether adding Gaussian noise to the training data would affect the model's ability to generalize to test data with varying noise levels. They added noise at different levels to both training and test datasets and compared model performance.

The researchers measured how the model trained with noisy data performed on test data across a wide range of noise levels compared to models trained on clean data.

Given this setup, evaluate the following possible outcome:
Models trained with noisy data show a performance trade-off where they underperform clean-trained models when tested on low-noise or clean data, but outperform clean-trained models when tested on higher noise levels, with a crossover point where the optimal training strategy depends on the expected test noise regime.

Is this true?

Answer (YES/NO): NO